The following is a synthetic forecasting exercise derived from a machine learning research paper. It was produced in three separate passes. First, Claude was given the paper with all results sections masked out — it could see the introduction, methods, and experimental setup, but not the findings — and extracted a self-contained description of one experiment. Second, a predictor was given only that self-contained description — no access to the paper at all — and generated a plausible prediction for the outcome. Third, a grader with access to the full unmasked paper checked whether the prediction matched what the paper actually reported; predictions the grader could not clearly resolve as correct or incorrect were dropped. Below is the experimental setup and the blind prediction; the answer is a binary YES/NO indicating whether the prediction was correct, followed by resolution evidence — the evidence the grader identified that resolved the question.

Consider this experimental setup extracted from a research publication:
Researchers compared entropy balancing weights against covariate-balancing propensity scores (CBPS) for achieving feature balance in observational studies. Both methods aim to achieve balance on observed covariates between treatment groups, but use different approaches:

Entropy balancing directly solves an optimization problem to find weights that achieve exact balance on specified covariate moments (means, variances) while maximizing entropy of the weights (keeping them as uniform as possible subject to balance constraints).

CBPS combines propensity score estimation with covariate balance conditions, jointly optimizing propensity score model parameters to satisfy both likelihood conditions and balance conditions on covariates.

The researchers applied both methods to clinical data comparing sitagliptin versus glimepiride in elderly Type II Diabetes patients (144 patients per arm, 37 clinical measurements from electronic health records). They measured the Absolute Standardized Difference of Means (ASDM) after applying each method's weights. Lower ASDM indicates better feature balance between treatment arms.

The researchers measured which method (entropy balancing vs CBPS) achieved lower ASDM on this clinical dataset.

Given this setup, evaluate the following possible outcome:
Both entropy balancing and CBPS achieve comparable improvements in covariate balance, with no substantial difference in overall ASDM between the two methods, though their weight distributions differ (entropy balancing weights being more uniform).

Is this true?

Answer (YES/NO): NO